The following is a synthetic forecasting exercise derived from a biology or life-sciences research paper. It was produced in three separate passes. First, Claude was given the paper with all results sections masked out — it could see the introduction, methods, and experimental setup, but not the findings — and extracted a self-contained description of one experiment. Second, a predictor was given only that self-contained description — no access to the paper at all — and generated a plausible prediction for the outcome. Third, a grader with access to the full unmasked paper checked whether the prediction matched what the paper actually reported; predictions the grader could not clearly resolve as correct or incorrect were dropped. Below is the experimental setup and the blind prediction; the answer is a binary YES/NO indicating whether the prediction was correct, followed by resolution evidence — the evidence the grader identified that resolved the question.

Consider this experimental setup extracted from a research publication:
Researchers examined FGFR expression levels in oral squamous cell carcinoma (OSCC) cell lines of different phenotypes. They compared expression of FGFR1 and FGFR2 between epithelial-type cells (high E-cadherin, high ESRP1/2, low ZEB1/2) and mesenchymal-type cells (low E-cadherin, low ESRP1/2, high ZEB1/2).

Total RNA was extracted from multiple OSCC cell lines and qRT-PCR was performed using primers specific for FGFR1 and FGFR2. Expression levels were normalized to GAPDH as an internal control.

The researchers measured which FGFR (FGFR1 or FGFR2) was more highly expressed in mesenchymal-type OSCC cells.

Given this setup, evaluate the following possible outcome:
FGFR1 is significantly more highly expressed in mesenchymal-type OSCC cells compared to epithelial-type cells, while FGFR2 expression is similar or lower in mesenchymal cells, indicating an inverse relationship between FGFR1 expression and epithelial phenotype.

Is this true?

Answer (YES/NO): YES